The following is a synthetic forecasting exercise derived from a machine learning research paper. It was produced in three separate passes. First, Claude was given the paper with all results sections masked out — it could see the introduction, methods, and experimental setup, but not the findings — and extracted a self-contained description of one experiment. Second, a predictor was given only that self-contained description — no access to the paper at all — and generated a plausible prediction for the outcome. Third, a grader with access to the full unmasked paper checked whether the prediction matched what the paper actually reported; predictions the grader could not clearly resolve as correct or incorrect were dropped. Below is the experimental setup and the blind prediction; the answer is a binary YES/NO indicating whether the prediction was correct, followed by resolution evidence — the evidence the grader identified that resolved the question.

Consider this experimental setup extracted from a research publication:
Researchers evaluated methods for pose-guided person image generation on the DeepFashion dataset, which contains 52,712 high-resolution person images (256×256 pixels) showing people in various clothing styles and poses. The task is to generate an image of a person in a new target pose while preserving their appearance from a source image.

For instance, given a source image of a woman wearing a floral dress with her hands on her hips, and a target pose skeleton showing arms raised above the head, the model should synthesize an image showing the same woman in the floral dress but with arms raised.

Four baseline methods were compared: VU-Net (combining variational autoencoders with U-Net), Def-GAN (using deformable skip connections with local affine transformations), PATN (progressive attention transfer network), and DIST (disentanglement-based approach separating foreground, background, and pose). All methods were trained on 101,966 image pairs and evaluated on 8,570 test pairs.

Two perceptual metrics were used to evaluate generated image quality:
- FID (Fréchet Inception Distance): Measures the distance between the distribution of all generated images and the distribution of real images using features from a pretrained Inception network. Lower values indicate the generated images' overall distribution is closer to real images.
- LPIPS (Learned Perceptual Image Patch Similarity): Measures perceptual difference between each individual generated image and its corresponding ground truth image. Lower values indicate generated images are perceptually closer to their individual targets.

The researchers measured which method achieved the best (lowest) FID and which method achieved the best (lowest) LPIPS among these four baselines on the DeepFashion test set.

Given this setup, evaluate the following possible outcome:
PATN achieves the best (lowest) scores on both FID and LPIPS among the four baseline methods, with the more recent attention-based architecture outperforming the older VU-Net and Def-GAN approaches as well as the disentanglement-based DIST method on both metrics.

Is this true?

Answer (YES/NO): NO